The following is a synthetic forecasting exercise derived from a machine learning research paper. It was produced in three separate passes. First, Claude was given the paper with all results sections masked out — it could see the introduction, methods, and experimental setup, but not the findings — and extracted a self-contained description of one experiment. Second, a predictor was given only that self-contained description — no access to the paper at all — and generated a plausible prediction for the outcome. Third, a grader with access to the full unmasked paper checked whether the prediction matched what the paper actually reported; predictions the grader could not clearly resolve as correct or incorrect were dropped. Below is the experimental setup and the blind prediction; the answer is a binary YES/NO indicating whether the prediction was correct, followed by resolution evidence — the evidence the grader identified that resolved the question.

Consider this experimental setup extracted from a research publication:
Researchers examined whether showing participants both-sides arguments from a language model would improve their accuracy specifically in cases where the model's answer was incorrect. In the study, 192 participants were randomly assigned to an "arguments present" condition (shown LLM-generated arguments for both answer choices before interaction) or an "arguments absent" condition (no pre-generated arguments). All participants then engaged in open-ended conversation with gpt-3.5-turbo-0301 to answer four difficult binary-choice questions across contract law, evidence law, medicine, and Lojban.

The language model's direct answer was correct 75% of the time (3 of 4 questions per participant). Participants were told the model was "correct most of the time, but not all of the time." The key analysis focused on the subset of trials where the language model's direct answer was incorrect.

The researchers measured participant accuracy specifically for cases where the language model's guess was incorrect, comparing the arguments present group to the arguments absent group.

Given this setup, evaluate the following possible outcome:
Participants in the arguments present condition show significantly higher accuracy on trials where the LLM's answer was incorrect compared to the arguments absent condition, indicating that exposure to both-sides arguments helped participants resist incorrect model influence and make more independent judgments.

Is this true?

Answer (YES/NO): YES